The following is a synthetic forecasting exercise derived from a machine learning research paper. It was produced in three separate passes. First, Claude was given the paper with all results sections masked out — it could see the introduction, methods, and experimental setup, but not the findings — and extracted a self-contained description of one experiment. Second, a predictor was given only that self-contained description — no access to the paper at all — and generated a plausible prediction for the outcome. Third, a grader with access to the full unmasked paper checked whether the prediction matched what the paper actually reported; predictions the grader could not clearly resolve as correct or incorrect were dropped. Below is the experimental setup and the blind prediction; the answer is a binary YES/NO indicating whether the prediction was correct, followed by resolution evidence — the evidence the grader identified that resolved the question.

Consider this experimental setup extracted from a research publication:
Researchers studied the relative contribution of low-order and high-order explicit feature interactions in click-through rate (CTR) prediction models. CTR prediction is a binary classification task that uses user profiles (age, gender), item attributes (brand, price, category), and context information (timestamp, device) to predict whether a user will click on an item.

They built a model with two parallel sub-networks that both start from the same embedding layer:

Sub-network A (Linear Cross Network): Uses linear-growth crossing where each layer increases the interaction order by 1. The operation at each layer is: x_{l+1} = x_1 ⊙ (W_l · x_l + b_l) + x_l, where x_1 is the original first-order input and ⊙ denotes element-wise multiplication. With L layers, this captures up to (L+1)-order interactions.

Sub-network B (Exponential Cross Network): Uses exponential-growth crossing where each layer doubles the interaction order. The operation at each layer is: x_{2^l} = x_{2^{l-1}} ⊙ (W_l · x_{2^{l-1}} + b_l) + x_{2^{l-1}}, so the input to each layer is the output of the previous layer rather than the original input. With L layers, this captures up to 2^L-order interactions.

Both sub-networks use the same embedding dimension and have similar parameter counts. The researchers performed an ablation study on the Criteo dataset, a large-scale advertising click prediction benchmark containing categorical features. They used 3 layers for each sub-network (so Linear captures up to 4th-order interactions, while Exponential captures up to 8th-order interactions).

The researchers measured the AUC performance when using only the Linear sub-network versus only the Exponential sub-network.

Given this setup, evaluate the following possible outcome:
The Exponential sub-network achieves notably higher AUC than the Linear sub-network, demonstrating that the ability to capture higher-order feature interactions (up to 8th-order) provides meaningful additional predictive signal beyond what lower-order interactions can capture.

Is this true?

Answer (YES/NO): NO